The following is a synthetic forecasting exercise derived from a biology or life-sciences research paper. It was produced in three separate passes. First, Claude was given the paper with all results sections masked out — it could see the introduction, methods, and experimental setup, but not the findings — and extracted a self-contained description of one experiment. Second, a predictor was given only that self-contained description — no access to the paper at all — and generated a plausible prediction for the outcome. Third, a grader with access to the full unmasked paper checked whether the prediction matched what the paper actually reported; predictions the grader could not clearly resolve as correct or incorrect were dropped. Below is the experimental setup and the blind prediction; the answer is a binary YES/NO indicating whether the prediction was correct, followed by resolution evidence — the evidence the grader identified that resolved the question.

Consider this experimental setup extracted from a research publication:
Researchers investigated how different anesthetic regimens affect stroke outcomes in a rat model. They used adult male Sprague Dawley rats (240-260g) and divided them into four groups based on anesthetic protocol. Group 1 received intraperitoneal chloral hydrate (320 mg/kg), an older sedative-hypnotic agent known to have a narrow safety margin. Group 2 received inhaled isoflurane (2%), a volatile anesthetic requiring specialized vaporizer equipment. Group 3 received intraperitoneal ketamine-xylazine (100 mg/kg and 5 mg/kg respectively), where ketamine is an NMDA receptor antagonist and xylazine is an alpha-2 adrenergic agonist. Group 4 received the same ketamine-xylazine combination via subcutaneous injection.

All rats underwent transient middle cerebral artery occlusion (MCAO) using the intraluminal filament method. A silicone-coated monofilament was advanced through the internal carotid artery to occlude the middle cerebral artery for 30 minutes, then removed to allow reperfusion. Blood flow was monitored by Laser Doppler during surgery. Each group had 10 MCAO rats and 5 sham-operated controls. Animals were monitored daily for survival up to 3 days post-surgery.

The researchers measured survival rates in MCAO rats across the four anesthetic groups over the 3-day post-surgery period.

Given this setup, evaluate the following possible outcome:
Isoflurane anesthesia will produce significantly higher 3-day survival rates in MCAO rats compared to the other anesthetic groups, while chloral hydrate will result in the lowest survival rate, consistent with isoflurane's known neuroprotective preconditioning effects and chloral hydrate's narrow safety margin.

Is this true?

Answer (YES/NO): NO